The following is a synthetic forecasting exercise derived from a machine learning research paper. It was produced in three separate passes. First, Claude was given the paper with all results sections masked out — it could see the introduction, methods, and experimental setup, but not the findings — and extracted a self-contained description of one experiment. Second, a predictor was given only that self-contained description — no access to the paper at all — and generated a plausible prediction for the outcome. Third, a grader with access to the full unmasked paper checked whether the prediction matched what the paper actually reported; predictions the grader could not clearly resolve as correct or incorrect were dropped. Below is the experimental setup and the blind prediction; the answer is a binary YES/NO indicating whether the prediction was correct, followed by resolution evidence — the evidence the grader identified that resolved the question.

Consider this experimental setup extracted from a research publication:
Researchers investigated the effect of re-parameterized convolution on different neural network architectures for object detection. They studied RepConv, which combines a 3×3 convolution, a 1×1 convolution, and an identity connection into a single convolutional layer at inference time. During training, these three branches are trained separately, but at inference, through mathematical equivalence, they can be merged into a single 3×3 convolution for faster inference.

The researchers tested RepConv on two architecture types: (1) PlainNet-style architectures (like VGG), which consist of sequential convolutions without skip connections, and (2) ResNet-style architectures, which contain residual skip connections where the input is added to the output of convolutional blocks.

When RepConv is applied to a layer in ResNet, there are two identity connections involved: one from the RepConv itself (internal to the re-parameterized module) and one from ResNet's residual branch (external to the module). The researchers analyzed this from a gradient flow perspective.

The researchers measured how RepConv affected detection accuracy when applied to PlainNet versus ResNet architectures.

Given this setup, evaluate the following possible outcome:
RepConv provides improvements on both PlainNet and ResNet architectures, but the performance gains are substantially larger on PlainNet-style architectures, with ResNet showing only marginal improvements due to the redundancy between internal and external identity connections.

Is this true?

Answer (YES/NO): NO